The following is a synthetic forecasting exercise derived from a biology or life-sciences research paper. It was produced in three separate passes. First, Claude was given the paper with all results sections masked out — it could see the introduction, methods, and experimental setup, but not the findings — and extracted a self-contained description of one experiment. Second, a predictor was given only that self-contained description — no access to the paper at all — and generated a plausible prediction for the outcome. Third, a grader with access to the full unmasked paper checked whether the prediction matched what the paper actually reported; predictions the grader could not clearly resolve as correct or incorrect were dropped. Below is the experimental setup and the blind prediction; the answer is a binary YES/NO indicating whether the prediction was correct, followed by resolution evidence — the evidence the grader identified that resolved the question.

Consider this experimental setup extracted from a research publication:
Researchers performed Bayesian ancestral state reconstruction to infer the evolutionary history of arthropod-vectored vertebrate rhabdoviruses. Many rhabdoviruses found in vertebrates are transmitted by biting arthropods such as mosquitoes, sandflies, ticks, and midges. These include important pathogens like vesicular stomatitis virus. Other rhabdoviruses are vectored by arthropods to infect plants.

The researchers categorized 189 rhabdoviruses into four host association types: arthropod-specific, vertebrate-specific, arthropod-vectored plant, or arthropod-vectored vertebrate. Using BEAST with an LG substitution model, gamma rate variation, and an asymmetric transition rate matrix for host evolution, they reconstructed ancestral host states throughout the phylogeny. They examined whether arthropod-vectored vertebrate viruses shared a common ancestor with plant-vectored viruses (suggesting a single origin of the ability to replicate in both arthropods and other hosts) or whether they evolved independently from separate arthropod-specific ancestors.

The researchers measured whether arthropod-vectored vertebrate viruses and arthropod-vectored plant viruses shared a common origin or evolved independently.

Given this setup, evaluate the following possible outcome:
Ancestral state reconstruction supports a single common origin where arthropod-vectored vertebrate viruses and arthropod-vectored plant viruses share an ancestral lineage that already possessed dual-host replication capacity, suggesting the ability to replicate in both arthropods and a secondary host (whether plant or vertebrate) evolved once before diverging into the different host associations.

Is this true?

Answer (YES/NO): YES